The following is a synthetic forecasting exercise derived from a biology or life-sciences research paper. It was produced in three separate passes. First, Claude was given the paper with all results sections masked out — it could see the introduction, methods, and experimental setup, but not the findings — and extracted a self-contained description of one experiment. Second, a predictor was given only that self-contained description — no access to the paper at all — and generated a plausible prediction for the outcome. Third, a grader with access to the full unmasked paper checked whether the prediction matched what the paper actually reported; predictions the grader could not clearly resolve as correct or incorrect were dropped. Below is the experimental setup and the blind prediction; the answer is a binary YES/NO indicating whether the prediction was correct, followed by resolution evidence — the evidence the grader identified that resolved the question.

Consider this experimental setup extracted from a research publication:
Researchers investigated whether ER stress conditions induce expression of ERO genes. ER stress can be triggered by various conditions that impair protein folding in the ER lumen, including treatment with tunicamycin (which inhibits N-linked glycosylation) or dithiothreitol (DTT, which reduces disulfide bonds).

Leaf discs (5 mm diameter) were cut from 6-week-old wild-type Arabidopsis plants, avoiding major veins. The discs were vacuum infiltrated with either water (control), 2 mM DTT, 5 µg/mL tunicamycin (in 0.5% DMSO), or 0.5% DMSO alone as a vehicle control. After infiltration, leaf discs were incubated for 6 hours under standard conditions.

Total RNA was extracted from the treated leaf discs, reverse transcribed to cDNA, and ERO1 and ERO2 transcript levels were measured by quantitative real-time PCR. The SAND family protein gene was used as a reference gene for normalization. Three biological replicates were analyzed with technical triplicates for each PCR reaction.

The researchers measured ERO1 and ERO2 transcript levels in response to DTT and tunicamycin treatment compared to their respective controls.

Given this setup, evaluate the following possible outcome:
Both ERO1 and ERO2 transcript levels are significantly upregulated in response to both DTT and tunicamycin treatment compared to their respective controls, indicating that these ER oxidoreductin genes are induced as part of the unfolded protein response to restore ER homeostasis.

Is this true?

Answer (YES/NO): NO